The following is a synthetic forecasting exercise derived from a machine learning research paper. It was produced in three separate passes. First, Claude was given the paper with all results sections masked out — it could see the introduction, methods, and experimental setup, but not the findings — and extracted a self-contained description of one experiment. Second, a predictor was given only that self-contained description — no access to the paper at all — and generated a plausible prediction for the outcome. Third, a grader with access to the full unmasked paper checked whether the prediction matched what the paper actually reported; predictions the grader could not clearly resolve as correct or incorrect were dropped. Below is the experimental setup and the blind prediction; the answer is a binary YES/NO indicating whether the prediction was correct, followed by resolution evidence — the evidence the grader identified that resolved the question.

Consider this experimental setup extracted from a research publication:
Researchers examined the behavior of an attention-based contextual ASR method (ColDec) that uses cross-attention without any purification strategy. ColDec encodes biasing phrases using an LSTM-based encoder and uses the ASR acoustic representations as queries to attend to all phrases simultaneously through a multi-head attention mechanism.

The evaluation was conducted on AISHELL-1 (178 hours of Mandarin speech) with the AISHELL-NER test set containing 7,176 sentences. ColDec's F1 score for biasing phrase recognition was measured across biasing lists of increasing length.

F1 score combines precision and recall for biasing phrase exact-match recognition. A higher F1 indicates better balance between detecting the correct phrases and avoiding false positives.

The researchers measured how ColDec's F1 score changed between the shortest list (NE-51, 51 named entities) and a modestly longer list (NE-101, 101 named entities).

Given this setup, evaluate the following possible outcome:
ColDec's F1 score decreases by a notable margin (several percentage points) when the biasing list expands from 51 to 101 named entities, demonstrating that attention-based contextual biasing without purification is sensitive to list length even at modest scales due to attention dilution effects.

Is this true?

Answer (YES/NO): YES